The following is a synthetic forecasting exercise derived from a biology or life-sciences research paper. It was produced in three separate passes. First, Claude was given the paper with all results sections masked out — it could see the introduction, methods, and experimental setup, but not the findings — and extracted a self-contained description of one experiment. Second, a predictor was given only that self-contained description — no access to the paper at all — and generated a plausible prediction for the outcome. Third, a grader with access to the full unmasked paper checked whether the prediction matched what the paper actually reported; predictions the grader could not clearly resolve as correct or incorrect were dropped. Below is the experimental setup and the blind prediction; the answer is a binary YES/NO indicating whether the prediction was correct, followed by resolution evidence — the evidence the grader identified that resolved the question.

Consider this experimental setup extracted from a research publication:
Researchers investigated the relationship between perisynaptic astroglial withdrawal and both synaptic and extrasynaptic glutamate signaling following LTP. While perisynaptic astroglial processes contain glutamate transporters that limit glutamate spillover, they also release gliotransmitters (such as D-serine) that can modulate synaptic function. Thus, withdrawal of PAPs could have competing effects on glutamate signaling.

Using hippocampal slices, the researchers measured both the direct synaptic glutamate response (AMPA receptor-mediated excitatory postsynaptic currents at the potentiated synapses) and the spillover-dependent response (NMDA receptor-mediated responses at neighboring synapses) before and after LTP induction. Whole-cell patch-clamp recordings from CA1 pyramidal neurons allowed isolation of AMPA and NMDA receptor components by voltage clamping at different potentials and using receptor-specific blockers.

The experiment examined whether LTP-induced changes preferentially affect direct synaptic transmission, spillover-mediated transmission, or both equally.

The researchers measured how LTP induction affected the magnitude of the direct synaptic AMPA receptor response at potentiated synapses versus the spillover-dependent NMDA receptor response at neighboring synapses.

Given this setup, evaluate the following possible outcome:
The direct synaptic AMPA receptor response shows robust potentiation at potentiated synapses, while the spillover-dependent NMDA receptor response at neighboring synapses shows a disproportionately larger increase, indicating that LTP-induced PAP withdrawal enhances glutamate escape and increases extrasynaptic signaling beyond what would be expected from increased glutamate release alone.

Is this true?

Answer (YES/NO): YES